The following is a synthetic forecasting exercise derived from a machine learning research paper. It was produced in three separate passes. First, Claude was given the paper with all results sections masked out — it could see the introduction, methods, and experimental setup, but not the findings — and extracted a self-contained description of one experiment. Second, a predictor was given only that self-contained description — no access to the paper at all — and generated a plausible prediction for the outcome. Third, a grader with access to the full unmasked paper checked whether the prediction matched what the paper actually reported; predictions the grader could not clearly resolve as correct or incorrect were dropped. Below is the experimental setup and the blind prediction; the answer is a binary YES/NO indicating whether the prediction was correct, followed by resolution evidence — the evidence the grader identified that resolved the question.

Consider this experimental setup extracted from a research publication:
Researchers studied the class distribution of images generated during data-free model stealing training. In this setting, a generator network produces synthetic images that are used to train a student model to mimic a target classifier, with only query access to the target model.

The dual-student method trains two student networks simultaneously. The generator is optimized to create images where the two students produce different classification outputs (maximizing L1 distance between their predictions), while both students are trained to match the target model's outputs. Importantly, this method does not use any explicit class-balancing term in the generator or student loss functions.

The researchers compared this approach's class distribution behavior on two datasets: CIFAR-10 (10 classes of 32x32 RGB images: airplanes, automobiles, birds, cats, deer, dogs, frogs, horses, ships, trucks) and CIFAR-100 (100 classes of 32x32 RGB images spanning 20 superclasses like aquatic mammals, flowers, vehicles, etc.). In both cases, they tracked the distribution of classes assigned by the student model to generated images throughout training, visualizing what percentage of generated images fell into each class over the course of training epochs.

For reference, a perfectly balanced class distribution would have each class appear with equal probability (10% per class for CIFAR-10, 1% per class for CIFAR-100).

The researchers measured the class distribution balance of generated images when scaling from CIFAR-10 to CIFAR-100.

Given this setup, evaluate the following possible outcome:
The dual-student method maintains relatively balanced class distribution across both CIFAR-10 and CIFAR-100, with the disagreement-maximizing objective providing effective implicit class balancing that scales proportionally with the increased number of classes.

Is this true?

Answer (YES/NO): NO